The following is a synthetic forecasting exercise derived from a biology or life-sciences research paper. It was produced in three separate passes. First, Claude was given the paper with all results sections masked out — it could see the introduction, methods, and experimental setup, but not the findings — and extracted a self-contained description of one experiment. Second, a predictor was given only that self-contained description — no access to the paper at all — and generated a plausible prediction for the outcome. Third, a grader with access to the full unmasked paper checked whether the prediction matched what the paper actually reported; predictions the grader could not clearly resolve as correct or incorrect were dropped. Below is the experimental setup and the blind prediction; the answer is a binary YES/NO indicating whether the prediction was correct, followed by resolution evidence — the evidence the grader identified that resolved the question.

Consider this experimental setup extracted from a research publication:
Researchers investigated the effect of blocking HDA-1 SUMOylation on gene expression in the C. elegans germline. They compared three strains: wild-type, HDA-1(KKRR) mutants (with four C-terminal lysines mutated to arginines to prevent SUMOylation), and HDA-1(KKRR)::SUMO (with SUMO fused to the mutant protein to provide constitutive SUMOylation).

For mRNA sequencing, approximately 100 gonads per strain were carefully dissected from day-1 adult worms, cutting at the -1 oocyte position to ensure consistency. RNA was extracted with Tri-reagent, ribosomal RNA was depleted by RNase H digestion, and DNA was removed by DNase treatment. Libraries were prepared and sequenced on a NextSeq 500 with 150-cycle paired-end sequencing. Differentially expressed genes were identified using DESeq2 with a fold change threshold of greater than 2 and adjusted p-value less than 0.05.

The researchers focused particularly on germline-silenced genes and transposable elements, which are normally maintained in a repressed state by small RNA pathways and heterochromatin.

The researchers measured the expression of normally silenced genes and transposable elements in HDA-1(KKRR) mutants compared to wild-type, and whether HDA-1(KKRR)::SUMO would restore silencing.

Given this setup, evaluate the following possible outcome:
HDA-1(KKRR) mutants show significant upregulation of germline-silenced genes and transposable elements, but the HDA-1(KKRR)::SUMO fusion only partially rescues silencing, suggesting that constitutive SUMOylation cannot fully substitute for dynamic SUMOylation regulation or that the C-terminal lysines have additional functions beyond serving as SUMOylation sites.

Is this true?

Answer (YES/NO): NO